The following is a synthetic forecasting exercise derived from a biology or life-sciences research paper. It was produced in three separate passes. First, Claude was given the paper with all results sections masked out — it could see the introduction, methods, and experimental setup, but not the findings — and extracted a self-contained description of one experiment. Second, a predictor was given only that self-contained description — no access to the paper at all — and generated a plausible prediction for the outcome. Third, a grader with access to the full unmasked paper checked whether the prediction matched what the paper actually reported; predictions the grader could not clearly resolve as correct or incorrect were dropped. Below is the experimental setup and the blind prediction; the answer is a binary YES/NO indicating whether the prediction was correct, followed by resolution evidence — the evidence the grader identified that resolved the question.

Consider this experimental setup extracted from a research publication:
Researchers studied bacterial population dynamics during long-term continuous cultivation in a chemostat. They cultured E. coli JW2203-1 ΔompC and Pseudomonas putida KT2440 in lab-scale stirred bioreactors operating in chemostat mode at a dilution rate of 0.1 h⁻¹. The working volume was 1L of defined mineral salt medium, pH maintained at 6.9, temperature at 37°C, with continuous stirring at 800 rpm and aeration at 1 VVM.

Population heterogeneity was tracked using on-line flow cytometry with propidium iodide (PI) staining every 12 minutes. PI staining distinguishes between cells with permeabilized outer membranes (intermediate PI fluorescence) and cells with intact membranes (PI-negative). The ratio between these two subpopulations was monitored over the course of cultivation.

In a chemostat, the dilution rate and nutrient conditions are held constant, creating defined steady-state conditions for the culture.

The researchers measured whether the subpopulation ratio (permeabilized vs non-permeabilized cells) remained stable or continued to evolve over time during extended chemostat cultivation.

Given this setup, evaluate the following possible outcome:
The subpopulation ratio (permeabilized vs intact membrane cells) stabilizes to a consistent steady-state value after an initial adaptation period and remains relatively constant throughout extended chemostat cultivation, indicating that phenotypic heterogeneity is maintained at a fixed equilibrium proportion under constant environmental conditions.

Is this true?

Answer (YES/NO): NO